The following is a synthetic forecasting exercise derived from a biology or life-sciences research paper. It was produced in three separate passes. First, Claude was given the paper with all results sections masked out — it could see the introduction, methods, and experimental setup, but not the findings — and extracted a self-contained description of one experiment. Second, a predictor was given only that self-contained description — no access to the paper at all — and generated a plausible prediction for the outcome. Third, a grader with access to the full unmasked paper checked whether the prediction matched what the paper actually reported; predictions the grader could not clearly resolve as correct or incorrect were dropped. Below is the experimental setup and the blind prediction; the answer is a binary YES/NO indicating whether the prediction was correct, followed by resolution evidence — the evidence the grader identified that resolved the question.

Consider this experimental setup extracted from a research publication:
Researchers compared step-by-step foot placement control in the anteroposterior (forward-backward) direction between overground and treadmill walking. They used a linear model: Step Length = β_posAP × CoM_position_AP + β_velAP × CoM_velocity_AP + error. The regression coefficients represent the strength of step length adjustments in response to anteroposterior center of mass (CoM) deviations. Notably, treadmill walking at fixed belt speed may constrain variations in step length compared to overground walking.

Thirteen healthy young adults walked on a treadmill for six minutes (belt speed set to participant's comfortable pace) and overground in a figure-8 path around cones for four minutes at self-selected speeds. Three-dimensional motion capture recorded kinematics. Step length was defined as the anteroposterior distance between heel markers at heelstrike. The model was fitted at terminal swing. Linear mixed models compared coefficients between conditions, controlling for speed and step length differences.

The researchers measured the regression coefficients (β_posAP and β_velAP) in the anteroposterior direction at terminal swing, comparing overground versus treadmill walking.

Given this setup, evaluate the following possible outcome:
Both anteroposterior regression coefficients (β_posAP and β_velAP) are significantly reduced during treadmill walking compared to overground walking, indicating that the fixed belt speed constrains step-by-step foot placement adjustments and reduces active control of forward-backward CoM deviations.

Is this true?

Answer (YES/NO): NO